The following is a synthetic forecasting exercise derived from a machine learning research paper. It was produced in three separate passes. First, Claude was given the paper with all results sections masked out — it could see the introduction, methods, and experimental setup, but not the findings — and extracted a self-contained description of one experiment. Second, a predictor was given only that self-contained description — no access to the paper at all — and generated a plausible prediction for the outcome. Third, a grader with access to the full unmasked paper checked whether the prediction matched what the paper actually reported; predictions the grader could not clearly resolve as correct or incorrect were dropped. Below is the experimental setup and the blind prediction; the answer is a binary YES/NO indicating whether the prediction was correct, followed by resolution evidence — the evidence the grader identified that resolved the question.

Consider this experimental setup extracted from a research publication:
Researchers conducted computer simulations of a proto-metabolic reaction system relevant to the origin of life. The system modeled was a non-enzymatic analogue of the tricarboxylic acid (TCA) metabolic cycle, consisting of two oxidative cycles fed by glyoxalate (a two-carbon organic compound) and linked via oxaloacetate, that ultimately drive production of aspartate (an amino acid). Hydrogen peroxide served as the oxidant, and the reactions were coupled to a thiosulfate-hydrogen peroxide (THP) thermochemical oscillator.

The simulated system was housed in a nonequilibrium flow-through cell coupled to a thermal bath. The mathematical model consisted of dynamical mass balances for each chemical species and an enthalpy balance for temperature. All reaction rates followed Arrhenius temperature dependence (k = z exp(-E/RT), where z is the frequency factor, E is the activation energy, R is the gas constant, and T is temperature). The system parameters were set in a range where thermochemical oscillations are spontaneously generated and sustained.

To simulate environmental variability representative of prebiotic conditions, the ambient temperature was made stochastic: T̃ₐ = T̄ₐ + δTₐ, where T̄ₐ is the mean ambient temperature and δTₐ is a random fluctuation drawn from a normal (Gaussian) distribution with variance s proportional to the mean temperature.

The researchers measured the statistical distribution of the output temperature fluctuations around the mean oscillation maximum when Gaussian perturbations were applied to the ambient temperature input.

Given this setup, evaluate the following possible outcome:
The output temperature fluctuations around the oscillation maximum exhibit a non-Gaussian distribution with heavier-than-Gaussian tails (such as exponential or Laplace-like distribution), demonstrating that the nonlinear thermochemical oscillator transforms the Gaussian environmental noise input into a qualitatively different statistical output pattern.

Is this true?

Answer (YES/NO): NO